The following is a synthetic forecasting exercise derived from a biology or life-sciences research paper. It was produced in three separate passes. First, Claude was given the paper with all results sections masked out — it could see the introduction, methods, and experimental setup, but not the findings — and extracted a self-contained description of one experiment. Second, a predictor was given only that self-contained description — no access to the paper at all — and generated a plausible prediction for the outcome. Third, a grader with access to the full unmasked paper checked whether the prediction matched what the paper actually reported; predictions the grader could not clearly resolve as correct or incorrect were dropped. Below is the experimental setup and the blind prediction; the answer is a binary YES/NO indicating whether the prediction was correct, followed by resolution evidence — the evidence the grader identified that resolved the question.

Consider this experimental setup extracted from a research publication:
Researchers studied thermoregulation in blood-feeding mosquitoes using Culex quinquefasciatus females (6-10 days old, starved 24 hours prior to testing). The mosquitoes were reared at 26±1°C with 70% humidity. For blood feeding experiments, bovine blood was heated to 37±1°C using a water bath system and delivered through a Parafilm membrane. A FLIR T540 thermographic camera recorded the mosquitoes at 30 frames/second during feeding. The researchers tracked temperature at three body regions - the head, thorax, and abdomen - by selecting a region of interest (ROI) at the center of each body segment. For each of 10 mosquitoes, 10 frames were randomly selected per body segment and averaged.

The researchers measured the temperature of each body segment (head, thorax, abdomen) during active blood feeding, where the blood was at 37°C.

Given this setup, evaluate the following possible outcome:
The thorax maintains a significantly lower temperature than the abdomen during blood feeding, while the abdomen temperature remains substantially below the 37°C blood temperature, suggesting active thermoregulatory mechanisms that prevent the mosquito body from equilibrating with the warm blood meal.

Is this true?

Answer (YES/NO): NO